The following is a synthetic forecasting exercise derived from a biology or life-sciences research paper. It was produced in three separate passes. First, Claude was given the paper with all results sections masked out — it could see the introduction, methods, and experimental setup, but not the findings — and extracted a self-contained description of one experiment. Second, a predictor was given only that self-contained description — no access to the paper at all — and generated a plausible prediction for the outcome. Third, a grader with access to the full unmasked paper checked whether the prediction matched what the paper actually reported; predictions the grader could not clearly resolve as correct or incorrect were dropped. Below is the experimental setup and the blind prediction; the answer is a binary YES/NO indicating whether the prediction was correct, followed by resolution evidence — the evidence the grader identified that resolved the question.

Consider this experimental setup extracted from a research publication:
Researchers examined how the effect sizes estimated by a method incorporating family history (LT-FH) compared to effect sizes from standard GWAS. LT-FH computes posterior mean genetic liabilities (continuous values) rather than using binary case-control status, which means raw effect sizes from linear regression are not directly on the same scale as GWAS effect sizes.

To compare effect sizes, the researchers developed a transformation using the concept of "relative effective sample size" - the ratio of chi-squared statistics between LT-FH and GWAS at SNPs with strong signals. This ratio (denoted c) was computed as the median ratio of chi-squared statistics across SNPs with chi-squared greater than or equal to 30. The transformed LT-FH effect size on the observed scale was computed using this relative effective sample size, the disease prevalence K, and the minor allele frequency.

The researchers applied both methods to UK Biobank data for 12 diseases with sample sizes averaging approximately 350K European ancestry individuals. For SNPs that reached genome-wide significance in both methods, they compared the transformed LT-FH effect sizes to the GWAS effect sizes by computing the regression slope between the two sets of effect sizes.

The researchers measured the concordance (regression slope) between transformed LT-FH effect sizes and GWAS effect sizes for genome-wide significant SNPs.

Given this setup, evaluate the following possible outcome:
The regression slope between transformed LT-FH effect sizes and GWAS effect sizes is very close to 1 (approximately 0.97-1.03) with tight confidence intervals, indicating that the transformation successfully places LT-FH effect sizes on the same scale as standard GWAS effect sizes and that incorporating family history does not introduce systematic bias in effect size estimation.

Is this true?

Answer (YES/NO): NO